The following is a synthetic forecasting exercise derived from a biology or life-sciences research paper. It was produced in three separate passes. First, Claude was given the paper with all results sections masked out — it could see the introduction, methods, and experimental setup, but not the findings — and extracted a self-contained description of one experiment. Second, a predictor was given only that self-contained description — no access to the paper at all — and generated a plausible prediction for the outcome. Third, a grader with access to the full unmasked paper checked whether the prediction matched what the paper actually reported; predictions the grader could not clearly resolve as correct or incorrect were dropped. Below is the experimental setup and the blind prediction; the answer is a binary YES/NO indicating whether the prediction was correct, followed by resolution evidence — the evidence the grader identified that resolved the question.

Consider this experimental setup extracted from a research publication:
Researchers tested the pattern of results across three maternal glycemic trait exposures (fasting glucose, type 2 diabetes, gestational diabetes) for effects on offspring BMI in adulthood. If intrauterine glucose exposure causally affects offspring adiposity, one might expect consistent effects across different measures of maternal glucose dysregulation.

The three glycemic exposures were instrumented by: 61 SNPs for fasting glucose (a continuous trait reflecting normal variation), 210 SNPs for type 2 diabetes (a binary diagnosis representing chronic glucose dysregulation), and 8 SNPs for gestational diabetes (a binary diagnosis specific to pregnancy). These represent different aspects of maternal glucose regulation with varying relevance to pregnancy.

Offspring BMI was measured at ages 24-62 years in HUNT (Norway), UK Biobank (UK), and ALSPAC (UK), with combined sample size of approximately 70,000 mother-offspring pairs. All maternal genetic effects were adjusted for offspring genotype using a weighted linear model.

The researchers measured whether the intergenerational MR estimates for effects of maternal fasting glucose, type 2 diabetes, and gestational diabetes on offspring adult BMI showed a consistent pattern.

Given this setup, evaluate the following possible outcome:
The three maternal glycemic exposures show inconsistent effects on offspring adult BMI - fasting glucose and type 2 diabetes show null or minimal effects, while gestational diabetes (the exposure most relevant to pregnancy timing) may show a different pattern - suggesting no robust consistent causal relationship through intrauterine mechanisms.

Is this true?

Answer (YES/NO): NO